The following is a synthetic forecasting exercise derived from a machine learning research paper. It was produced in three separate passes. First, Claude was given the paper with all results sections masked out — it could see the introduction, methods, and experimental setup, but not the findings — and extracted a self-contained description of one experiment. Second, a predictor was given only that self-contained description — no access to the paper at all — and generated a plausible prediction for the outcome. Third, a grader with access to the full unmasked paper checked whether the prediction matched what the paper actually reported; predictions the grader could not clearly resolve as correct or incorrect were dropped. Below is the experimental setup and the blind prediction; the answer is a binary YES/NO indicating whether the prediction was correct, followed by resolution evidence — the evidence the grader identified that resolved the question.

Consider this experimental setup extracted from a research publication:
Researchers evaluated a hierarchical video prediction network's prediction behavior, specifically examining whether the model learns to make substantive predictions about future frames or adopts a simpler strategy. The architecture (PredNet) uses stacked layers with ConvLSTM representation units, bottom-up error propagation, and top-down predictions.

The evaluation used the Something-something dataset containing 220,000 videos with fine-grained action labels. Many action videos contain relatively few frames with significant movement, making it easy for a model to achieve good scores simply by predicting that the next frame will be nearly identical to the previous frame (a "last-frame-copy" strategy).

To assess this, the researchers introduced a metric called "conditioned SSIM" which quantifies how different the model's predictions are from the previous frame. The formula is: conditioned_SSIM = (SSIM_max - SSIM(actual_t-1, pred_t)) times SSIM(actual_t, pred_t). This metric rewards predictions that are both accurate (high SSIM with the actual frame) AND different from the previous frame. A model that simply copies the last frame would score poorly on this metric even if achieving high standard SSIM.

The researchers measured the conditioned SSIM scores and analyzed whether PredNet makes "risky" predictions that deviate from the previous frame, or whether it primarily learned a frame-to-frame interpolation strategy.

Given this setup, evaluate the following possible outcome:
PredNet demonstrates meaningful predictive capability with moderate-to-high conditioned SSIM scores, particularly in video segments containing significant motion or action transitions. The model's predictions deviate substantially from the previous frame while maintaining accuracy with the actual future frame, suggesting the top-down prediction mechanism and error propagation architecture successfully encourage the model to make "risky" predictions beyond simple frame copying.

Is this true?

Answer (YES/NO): NO